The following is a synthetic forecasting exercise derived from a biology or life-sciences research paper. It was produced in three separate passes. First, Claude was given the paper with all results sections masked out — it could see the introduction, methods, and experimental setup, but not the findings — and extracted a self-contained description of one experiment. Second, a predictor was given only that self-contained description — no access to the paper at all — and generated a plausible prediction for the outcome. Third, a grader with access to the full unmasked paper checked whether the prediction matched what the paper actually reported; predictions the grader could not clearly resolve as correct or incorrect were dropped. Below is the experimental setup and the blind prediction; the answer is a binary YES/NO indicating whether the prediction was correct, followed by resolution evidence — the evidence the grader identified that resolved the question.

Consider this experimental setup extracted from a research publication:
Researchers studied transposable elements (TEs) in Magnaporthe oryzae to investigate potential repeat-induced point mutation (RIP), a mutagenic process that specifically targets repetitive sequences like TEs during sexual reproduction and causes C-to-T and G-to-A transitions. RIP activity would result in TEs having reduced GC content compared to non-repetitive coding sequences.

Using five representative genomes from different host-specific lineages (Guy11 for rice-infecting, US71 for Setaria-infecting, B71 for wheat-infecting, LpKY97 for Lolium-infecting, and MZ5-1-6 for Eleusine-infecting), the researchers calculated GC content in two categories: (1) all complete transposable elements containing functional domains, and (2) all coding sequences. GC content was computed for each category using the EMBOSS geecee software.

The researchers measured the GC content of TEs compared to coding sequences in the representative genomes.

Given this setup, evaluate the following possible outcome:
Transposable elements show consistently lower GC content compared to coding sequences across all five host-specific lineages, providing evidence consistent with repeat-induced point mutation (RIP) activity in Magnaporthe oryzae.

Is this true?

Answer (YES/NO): NO